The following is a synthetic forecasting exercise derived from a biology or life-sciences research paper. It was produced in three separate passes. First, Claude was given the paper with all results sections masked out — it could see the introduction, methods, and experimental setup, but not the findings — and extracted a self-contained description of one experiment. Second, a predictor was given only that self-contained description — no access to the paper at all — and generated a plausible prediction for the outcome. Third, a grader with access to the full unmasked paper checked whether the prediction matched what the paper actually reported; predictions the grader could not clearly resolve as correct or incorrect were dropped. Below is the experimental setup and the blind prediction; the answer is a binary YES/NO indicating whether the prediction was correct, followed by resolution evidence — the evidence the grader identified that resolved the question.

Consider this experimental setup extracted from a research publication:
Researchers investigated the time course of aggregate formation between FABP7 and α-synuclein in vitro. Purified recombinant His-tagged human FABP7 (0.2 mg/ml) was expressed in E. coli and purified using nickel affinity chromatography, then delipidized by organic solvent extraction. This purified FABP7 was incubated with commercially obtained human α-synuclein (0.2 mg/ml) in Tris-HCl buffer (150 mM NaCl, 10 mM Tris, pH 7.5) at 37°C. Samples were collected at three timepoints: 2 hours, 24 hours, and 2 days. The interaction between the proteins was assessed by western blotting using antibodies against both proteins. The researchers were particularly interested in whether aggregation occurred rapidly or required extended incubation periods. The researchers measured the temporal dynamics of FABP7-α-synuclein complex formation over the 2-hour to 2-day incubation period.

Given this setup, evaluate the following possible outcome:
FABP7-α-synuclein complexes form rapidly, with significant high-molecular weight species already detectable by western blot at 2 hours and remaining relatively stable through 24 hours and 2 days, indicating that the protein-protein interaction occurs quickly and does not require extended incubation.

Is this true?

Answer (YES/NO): NO